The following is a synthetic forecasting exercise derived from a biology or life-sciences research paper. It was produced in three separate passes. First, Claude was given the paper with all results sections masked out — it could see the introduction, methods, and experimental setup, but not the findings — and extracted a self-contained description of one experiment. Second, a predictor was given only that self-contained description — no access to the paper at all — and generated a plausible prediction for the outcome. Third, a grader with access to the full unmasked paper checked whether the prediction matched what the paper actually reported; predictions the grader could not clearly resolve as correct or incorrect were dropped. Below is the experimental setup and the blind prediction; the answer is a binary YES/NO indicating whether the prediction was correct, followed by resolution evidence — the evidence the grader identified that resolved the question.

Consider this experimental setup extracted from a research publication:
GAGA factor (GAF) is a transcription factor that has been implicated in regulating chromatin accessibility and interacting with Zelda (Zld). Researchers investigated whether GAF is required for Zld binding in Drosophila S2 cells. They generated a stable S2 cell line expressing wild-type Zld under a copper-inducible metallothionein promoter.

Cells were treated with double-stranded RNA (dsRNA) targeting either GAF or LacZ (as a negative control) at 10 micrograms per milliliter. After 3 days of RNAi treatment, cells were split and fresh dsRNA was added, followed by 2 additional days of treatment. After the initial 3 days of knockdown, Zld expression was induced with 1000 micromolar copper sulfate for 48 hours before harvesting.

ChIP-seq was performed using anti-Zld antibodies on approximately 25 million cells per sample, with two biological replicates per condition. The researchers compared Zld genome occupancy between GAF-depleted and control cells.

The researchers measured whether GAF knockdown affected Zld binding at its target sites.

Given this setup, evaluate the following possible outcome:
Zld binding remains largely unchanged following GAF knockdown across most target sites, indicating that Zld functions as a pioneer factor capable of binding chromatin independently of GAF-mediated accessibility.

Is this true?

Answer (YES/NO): YES